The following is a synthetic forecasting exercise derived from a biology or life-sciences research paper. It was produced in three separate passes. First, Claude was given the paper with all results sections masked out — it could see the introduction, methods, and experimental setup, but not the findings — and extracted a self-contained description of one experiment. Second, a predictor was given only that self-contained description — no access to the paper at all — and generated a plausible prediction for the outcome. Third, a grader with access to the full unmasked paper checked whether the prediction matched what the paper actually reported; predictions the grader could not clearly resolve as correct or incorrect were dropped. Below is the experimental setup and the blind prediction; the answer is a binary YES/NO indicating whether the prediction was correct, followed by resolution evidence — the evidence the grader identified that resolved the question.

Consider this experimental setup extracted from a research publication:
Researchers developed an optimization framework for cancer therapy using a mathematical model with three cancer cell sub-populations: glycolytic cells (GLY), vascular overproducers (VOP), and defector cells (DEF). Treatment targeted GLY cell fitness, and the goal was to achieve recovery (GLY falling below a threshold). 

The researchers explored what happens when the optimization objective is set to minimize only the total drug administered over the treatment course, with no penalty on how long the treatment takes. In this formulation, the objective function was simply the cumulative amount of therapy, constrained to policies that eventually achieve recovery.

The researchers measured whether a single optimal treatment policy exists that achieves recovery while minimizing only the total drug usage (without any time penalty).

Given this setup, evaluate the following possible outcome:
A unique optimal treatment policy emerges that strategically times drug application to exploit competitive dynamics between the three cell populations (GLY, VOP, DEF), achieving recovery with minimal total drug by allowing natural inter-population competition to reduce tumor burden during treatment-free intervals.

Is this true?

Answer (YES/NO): NO